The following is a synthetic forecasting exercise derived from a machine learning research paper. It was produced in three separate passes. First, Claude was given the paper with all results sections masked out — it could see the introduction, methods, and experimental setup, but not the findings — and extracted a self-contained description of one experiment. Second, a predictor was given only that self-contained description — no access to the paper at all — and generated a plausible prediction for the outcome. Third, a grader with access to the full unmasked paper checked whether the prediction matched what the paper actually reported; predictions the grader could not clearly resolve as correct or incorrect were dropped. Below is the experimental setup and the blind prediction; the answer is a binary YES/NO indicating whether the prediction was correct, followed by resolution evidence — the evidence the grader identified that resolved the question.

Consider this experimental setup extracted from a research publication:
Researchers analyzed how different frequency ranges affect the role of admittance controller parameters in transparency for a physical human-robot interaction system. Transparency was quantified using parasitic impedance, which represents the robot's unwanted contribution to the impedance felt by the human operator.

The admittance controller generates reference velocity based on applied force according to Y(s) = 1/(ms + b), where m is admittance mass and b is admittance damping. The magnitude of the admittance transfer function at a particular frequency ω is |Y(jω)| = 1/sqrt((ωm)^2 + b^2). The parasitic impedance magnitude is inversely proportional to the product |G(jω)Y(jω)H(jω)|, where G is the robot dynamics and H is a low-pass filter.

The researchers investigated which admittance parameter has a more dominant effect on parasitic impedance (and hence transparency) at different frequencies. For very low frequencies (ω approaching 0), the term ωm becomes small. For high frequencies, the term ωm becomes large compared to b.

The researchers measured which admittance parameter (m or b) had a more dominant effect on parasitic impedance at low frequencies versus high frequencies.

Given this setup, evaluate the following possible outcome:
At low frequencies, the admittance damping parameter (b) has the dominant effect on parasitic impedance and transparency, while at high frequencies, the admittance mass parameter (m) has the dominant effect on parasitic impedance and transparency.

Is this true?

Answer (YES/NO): YES